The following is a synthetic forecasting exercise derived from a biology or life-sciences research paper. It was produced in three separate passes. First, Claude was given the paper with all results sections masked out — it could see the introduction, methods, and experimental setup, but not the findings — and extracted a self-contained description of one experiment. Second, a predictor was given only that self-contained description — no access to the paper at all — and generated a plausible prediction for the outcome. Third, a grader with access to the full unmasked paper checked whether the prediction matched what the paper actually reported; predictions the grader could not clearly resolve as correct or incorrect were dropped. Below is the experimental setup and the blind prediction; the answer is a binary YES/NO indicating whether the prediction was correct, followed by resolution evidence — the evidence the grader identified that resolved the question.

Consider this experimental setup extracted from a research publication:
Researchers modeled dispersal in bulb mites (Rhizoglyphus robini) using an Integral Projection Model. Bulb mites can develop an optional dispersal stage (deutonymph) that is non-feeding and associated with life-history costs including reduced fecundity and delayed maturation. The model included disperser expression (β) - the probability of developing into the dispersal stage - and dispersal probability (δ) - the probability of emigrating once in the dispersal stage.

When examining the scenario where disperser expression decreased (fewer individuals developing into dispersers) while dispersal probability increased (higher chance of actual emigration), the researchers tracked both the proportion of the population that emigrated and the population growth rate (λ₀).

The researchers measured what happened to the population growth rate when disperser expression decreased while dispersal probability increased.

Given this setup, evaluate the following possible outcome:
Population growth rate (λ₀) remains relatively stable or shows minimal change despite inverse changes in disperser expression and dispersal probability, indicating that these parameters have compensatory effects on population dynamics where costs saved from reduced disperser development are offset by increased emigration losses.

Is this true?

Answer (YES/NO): NO